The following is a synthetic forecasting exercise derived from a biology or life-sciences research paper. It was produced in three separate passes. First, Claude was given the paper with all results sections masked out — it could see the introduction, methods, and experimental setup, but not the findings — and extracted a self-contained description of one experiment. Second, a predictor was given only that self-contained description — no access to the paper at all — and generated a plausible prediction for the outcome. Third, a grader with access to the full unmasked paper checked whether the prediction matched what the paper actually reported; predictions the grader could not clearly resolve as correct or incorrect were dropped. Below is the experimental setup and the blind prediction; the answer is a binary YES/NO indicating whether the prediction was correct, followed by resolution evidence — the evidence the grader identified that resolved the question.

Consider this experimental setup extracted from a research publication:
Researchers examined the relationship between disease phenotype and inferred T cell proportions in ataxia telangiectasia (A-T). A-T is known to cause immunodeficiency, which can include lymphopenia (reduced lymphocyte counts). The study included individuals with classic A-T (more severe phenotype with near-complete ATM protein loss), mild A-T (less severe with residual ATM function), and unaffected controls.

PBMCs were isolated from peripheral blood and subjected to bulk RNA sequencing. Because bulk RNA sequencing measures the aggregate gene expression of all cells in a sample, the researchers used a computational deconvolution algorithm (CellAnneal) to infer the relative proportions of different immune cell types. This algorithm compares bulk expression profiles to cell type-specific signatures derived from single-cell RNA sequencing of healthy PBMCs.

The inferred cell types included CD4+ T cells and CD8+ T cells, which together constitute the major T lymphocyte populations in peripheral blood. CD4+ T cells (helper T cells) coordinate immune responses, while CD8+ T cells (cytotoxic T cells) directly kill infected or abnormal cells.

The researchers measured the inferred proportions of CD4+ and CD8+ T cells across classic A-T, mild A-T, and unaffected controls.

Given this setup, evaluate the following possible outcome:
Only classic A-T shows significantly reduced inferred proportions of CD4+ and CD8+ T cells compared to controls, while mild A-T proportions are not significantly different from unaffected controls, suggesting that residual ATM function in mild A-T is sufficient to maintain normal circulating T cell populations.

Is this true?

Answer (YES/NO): NO